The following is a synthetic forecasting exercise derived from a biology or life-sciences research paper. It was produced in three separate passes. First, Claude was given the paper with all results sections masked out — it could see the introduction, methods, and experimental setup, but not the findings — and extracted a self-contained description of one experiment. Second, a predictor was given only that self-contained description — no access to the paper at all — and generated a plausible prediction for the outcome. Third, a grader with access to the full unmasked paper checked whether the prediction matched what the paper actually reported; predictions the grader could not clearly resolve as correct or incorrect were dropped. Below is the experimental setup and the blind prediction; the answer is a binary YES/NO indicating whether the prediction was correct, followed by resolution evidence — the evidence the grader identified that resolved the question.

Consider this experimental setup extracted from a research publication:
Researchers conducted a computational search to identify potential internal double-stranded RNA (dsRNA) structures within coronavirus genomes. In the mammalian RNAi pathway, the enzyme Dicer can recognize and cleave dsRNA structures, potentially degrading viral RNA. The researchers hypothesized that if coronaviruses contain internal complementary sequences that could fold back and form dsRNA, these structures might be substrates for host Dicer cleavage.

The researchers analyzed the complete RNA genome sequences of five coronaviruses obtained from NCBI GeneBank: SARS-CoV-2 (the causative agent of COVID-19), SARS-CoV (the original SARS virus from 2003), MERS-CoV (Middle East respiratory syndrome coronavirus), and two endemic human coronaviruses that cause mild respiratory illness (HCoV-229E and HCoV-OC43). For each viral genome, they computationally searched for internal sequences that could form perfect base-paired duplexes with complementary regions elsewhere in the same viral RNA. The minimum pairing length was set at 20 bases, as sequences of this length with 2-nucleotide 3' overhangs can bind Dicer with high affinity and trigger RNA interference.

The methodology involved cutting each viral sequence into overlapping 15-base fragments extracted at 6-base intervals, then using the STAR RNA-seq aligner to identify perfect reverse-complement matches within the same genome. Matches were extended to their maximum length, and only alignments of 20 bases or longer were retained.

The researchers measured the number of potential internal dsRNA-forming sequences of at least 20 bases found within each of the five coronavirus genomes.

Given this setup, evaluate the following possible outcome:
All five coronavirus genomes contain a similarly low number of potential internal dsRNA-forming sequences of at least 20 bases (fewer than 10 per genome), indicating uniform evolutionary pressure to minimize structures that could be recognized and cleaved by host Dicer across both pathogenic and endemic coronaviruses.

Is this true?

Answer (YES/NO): YES